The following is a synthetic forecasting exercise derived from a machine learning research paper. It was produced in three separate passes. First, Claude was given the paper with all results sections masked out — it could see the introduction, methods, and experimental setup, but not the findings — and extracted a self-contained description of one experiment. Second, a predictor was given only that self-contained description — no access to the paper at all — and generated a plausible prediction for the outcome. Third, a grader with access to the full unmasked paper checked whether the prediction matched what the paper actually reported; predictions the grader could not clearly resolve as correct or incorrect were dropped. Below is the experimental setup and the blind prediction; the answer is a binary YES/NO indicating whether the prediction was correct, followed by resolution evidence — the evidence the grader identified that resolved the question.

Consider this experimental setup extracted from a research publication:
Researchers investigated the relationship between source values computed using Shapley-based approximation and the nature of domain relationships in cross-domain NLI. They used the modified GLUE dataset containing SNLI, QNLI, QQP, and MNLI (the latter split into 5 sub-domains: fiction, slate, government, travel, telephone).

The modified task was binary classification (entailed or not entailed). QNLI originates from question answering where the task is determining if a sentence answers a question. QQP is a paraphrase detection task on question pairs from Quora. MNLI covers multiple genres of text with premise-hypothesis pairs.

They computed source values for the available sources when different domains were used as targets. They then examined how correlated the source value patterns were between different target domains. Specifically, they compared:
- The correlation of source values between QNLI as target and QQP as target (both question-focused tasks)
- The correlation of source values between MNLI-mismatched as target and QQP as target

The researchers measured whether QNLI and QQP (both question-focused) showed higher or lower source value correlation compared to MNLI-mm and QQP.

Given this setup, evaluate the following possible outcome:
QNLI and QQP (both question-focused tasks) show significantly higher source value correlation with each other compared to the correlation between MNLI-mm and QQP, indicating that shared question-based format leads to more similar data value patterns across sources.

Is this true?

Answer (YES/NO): YES